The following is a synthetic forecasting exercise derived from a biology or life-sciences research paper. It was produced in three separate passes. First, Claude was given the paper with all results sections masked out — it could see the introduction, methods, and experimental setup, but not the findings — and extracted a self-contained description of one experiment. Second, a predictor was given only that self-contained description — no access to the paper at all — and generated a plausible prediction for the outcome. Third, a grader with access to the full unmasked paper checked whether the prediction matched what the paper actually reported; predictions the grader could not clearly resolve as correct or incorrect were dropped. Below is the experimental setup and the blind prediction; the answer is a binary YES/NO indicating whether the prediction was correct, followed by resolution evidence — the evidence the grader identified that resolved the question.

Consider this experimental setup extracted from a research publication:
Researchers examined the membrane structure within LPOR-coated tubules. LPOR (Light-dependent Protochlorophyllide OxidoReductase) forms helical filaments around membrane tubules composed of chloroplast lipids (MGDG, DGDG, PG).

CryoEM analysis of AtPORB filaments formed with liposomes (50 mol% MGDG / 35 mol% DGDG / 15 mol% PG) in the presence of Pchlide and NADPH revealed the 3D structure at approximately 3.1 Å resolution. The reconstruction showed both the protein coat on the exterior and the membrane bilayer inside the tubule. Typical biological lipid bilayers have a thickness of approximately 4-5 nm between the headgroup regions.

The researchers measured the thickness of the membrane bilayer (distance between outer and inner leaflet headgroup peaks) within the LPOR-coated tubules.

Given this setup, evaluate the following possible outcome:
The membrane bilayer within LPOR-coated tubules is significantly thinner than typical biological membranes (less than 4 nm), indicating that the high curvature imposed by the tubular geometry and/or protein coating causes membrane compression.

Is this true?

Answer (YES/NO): YES